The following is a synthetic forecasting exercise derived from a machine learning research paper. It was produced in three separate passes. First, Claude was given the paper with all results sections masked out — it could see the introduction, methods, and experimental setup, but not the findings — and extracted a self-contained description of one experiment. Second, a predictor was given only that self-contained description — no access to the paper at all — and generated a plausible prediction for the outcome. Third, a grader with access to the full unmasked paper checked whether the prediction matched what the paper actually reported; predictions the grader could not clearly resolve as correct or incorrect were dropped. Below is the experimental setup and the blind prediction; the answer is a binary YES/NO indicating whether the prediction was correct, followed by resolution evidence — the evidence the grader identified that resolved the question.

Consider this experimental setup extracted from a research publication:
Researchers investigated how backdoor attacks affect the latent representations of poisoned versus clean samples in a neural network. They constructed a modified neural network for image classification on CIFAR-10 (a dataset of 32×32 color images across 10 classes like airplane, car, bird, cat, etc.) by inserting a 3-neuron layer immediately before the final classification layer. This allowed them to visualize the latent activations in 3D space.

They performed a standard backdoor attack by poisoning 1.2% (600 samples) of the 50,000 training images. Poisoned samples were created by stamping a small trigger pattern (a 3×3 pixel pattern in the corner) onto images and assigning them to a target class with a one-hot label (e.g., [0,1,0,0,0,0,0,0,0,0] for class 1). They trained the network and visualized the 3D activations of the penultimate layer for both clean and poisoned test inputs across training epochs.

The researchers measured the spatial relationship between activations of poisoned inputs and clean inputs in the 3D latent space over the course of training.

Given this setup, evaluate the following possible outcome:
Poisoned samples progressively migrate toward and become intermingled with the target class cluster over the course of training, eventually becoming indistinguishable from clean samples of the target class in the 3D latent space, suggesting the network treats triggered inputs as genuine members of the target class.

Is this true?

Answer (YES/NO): NO